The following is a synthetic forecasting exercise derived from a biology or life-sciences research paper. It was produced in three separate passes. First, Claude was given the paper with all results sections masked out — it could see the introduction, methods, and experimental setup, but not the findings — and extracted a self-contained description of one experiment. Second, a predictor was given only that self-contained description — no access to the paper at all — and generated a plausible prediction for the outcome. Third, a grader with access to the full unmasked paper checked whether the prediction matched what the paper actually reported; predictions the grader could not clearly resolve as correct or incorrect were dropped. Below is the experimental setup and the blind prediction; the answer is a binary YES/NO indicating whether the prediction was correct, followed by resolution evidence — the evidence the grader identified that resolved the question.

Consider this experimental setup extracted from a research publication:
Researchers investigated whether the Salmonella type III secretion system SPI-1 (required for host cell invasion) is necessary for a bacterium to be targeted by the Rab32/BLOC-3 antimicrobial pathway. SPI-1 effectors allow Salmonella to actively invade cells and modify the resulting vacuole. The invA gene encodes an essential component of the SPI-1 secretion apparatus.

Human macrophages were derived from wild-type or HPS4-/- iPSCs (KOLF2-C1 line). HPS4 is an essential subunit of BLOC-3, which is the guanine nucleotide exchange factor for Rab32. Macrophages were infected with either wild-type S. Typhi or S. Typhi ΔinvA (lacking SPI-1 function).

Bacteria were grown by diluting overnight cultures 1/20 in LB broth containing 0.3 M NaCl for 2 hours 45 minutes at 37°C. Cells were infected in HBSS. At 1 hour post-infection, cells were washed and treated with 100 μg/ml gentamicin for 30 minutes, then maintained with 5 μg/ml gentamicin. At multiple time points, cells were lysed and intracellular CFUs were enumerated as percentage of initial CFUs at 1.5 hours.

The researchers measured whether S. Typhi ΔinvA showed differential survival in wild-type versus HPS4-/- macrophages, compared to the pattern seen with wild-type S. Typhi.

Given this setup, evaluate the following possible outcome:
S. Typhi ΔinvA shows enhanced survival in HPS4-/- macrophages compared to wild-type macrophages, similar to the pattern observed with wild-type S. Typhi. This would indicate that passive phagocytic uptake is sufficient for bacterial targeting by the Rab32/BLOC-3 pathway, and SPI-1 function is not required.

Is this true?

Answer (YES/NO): YES